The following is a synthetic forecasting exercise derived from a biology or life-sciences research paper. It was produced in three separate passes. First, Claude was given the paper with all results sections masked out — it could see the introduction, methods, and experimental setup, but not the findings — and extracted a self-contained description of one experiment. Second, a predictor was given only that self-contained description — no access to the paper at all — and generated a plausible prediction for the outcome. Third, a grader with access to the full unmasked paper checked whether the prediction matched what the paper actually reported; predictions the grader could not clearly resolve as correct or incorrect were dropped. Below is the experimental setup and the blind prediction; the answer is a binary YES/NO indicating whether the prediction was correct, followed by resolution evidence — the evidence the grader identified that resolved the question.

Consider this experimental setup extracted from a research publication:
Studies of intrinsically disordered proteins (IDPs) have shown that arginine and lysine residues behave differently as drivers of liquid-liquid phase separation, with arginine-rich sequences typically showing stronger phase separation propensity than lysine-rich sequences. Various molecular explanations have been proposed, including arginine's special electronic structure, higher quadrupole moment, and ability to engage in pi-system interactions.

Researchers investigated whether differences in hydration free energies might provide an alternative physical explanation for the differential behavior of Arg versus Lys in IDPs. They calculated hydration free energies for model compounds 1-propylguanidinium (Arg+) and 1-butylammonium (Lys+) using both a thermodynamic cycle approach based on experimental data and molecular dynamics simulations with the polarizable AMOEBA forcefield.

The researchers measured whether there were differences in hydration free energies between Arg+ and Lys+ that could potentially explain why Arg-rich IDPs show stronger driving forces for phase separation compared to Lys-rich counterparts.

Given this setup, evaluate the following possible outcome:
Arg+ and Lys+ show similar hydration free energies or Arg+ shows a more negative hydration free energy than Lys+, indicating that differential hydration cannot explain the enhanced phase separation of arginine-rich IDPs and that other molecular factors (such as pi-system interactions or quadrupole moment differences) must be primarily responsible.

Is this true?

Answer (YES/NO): NO